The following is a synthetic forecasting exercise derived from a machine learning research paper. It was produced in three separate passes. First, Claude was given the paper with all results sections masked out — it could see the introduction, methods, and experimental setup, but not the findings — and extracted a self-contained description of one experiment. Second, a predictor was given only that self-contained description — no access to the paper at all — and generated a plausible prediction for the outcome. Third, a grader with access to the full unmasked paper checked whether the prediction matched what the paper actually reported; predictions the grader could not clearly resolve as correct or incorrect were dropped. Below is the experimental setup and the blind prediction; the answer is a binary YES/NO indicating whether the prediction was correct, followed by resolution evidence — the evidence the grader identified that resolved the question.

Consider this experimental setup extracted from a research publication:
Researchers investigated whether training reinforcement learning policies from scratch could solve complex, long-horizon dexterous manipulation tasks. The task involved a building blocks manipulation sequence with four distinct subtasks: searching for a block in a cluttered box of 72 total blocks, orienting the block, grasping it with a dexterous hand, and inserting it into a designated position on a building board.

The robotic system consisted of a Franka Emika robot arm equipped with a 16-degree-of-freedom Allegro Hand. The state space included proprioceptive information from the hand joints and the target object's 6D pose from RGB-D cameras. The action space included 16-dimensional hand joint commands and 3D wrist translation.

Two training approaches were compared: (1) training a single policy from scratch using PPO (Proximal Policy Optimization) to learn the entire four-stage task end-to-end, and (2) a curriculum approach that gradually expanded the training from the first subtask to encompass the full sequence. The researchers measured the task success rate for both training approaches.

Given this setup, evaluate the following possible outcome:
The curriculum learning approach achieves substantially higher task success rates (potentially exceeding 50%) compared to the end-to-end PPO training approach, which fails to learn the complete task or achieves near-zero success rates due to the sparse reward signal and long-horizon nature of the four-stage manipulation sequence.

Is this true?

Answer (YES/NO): NO